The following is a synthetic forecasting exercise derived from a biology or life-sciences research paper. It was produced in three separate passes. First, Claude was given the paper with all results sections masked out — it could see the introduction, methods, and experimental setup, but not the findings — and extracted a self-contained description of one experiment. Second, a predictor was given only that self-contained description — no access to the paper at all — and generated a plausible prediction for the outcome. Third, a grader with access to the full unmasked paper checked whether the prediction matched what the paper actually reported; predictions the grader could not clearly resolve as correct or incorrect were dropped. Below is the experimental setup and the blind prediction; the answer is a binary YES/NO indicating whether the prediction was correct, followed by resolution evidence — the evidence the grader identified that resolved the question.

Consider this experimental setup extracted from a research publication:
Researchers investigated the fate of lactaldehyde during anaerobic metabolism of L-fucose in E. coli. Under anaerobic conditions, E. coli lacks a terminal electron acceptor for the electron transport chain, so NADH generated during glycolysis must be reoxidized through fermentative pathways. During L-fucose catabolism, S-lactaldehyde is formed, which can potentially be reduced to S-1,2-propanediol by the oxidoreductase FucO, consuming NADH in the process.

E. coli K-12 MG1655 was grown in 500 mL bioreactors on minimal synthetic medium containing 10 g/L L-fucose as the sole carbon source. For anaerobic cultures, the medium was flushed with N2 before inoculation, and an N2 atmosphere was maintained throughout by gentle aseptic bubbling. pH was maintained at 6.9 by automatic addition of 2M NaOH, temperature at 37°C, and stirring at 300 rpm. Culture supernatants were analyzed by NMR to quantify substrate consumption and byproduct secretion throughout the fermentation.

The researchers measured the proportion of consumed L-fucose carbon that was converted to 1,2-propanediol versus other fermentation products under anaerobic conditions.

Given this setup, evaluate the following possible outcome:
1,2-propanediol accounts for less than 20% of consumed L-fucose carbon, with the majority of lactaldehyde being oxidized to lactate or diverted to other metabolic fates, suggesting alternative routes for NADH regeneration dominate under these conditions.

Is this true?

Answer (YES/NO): NO